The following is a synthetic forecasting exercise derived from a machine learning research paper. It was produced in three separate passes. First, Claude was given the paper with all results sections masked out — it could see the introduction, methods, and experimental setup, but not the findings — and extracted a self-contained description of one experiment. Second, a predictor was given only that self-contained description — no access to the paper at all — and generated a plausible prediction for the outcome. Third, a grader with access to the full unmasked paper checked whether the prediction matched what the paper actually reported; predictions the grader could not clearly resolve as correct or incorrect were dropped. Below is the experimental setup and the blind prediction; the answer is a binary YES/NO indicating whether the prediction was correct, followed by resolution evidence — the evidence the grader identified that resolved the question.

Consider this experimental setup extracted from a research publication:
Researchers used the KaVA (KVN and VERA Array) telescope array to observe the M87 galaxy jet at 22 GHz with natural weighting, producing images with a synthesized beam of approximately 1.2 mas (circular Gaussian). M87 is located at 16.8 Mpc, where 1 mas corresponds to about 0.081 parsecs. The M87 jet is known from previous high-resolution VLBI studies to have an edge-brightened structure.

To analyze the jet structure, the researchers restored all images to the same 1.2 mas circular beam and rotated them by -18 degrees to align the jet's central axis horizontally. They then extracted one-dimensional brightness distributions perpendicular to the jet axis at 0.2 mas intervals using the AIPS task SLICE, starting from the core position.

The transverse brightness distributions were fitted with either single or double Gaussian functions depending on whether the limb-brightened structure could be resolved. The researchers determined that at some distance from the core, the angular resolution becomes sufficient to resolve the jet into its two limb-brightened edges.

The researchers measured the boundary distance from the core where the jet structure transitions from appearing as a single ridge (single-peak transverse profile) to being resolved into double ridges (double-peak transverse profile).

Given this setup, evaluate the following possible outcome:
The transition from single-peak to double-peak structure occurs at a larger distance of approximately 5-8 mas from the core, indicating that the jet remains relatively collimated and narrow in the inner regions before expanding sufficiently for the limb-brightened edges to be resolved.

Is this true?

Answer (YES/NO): NO